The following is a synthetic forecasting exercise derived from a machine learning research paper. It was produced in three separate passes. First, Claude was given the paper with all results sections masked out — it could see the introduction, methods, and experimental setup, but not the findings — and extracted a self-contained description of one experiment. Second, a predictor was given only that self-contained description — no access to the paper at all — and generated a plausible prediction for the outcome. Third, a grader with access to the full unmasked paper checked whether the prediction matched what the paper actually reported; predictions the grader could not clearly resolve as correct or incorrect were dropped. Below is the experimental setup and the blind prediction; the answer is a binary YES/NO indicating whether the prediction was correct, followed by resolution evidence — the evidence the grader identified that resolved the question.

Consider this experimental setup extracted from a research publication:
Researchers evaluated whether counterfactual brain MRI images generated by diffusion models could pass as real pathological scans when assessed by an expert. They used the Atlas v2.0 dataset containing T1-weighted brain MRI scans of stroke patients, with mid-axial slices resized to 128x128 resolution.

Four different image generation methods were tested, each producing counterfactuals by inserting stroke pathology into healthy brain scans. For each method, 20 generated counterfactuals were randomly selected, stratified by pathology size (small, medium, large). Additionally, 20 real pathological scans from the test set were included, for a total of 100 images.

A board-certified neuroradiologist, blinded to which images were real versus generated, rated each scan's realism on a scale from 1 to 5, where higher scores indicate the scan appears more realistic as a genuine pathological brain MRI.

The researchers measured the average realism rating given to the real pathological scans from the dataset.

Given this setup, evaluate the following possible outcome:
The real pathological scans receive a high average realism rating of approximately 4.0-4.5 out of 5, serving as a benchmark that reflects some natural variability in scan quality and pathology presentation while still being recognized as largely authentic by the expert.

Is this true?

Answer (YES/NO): NO